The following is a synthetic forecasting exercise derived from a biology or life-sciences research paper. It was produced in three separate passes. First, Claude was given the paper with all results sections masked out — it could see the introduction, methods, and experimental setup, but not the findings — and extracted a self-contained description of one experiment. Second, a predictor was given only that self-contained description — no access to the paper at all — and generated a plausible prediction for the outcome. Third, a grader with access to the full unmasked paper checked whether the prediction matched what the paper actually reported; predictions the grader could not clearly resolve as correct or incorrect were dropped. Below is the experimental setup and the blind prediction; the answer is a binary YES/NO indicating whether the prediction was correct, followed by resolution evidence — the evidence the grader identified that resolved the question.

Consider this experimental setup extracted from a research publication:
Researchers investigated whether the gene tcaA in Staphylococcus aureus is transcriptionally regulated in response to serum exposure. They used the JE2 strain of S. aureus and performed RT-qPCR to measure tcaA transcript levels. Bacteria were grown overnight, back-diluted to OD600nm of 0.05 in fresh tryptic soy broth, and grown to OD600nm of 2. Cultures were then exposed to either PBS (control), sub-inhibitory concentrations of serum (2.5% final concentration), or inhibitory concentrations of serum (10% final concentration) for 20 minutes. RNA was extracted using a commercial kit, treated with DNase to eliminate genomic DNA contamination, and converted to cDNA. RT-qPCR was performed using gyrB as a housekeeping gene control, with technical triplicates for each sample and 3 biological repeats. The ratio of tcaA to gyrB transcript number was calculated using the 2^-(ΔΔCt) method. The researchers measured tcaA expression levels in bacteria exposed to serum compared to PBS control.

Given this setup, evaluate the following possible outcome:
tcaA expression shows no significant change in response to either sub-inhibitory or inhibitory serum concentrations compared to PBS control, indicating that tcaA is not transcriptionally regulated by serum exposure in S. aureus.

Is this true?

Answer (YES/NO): NO